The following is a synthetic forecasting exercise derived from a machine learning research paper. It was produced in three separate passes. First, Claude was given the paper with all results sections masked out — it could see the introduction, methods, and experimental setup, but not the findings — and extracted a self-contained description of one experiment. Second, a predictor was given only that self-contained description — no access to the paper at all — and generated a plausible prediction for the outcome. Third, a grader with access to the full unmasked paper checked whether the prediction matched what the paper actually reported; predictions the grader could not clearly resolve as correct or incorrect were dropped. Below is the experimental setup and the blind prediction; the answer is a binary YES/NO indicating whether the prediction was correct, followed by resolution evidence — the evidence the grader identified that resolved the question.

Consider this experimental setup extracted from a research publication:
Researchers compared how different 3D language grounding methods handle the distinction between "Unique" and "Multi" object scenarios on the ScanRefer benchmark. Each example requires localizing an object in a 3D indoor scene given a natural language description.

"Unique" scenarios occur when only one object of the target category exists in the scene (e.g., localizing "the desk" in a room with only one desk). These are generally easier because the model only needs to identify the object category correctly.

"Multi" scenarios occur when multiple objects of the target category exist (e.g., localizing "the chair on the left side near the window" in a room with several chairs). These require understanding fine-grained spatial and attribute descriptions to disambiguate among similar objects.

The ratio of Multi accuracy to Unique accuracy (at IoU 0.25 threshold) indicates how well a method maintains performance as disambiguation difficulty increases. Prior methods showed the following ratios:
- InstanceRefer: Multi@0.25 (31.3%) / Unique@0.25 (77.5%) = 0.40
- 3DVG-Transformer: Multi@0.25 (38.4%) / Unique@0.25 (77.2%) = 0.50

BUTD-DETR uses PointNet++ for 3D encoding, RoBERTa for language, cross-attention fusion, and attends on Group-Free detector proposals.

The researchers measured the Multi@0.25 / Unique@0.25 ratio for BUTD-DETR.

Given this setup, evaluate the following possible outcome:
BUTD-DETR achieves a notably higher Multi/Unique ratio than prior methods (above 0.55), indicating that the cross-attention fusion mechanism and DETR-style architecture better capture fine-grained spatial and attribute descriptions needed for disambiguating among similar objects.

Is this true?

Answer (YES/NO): YES